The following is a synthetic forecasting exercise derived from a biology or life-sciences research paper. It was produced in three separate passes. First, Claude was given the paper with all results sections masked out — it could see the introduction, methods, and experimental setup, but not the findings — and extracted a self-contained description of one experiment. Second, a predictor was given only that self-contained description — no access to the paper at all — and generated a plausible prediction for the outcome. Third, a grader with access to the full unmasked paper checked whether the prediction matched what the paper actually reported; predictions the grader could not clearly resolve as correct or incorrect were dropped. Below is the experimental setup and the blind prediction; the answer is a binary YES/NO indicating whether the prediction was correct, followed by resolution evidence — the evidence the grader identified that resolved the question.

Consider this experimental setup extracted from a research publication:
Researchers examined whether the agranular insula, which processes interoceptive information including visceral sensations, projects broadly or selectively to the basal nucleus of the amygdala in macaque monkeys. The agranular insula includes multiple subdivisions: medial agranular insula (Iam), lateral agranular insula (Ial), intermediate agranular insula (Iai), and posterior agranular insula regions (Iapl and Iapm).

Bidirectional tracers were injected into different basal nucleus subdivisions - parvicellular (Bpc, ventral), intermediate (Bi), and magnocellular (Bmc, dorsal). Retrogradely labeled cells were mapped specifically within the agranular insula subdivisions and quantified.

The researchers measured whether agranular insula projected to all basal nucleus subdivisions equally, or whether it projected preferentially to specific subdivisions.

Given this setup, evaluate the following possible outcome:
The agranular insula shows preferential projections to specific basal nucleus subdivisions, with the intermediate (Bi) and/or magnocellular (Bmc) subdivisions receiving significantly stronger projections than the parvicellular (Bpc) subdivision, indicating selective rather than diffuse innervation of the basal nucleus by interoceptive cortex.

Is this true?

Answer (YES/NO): NO